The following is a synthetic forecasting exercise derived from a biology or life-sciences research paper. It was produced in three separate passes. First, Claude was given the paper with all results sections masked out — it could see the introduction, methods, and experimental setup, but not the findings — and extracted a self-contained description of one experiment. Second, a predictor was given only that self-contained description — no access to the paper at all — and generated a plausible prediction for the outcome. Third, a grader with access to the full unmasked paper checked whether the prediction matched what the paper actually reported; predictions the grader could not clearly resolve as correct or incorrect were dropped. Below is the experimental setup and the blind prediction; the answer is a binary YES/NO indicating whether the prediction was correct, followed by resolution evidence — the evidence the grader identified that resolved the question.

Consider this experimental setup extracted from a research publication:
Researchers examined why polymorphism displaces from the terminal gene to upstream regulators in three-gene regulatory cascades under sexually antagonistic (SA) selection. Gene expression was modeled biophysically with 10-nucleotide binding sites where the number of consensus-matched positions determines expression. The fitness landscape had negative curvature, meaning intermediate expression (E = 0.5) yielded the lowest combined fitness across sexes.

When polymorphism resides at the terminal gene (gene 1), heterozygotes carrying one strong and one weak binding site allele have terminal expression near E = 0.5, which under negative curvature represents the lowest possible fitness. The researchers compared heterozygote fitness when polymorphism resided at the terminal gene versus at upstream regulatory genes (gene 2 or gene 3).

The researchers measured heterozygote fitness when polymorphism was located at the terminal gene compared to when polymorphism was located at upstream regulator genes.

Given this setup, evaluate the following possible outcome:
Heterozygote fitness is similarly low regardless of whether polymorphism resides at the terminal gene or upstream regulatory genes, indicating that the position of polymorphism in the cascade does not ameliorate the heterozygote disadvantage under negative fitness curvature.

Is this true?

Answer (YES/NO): NO